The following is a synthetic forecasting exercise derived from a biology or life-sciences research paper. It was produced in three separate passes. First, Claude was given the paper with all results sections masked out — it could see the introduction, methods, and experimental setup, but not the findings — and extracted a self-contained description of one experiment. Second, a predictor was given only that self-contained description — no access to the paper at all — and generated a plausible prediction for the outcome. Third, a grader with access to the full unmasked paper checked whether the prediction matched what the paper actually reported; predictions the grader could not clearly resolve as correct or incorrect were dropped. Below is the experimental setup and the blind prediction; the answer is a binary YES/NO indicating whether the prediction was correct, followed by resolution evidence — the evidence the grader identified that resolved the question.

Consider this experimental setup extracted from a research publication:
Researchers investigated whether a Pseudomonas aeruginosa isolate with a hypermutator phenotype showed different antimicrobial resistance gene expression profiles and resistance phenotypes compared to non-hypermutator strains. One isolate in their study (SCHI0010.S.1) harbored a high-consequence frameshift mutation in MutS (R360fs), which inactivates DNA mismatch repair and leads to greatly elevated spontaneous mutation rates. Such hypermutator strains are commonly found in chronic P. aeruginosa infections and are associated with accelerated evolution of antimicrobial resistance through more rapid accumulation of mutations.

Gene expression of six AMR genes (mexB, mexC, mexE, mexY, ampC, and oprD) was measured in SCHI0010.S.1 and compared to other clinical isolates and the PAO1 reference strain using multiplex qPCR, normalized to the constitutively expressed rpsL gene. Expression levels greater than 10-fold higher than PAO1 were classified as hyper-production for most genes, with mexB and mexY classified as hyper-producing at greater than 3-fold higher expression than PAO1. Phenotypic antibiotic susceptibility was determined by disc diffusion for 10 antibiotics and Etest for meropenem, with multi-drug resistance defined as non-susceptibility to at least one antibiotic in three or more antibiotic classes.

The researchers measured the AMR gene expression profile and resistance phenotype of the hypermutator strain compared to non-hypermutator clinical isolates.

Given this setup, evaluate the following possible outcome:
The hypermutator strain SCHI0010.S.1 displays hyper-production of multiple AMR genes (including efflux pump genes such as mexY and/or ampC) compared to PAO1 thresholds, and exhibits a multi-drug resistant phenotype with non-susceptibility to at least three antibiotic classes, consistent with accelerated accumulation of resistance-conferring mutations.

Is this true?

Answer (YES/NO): NO